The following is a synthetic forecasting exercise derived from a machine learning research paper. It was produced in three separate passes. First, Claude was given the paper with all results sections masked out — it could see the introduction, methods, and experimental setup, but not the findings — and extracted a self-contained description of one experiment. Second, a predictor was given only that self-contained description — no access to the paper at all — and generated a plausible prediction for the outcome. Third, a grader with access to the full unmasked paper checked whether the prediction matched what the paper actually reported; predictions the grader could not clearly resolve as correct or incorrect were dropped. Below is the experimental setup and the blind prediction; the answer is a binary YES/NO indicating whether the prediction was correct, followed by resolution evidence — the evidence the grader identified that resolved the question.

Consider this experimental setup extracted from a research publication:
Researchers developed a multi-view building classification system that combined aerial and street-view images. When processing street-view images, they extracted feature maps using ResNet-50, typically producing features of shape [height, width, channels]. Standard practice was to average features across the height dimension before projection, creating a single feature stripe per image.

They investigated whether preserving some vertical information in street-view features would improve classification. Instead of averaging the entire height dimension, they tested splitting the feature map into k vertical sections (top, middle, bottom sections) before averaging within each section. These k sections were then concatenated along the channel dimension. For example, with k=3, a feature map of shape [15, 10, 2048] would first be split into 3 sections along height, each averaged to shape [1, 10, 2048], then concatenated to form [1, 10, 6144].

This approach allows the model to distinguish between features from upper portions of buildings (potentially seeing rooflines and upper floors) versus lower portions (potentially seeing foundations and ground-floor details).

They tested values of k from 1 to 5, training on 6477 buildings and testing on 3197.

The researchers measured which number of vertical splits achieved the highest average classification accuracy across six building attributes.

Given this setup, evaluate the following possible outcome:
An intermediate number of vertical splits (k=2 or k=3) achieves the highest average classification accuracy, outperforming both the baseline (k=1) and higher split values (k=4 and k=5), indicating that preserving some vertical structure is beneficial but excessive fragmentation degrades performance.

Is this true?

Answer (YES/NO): YES